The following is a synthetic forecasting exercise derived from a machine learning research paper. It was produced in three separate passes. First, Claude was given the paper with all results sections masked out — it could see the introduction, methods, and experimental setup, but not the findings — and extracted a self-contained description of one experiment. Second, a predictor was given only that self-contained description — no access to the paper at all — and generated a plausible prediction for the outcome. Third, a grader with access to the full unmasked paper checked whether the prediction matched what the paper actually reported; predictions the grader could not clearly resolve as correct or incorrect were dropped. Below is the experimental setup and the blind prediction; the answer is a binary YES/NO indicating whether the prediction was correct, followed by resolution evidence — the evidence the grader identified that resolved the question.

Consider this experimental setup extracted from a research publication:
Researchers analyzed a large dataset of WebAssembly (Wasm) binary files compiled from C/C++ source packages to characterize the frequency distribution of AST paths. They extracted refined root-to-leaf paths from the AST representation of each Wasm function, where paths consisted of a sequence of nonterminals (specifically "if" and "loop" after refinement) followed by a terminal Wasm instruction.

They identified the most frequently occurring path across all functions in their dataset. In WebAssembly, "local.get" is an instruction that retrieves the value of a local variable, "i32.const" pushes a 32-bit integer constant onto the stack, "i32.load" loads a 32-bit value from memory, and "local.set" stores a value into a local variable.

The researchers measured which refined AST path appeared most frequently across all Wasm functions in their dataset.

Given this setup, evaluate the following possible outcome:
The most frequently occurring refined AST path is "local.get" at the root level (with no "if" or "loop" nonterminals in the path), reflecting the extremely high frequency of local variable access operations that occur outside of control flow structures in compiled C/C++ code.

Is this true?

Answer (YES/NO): YES